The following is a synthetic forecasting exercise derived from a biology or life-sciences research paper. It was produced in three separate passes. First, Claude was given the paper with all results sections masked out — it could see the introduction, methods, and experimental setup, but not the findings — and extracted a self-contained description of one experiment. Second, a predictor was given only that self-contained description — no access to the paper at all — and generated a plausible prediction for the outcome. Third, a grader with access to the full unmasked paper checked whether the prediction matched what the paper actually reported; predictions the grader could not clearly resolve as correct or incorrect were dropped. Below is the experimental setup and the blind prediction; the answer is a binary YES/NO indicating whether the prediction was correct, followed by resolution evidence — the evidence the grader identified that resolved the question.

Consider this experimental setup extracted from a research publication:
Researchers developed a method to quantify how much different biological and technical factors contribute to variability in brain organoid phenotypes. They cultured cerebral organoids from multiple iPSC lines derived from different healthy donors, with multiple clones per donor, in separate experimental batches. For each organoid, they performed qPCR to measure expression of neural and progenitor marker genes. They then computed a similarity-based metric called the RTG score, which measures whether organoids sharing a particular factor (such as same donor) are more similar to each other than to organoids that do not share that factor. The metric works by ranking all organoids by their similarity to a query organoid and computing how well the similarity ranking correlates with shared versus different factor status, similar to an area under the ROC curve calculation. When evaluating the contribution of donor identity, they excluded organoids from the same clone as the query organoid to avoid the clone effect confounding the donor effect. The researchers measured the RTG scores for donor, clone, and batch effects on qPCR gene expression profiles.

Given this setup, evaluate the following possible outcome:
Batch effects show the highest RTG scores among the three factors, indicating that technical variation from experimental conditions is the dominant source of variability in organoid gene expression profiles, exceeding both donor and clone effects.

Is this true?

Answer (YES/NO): NO